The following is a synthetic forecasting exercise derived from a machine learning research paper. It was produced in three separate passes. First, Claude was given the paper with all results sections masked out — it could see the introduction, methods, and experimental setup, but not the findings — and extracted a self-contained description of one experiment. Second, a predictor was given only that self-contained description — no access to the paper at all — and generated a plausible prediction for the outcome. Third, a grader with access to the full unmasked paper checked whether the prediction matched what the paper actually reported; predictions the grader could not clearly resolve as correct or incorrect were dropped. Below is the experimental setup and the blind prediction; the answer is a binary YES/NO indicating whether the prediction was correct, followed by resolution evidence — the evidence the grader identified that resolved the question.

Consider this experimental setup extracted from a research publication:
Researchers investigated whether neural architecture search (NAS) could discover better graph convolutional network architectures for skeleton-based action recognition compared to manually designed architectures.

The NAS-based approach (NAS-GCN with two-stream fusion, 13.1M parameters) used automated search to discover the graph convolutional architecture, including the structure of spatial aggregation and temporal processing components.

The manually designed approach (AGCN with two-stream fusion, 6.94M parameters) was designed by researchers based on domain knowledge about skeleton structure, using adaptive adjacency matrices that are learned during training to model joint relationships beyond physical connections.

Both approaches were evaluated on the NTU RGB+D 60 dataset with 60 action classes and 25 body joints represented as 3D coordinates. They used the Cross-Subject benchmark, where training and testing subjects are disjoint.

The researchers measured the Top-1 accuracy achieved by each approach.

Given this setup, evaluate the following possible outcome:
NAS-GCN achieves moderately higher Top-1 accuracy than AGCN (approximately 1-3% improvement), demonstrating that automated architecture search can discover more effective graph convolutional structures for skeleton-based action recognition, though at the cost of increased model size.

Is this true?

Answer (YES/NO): NO